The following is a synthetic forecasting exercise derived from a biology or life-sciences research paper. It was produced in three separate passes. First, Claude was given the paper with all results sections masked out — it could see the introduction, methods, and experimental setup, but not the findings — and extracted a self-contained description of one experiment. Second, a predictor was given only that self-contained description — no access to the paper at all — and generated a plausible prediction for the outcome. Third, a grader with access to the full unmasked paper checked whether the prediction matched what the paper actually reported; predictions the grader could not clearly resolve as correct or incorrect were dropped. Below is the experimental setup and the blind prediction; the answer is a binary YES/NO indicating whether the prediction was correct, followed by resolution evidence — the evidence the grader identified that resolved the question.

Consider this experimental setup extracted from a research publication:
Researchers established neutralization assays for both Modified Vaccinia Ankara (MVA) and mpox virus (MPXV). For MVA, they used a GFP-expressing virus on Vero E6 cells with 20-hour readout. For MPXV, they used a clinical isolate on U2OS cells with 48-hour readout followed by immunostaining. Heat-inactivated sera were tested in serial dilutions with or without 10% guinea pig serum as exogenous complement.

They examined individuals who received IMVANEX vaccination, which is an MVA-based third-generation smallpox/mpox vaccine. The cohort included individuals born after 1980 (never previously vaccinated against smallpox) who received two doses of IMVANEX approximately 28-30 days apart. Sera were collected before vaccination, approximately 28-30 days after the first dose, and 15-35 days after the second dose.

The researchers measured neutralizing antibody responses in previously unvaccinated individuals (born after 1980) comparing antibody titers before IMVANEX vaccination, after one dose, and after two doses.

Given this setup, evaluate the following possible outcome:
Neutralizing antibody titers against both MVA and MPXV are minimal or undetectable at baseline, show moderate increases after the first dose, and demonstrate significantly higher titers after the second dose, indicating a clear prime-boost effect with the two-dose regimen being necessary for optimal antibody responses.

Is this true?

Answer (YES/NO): YES